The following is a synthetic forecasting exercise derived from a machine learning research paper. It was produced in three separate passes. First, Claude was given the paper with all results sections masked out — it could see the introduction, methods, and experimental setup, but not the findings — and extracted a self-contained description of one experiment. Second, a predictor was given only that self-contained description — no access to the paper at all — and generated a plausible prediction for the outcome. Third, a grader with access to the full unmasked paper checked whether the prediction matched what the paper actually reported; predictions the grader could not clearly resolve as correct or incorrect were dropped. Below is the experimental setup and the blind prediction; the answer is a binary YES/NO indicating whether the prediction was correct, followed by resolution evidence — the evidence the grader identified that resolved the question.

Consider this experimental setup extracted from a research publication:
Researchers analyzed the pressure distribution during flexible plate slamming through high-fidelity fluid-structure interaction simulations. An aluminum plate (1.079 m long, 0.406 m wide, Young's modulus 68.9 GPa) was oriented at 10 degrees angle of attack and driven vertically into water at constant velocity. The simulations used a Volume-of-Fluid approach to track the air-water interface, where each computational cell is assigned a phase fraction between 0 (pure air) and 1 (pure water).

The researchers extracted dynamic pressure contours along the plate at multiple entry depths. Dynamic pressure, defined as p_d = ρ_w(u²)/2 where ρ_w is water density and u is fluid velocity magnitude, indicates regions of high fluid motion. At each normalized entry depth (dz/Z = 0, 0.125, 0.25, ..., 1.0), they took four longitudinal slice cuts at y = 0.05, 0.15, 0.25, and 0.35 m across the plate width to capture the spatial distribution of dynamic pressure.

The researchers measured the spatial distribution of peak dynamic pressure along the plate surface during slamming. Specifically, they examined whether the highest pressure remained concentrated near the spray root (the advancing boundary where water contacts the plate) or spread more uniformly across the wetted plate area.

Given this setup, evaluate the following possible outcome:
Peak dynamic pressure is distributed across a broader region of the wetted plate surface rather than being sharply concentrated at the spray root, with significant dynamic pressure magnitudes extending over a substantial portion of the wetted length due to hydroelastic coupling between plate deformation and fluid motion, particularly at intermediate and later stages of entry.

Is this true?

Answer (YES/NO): NO